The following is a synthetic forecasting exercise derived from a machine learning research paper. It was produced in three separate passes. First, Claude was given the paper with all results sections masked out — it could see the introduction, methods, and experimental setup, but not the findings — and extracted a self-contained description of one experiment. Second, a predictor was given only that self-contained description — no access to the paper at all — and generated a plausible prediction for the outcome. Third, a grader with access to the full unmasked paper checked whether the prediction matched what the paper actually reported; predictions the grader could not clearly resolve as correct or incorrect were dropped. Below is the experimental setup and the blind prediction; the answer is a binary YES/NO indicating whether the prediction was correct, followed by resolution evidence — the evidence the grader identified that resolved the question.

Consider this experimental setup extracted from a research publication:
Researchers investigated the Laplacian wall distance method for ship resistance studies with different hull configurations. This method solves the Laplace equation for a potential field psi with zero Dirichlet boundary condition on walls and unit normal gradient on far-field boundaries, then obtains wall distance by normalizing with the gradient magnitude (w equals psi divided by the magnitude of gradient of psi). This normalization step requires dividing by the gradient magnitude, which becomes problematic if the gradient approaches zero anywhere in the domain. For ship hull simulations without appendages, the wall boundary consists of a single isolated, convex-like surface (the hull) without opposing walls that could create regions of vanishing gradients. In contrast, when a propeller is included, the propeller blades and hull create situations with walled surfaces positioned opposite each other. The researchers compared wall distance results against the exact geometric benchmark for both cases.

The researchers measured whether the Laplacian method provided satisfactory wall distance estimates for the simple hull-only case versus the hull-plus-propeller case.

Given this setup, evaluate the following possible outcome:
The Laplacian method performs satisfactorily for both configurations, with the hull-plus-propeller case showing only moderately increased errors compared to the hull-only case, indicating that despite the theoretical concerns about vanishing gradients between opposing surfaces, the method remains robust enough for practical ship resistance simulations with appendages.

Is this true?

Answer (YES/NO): NO